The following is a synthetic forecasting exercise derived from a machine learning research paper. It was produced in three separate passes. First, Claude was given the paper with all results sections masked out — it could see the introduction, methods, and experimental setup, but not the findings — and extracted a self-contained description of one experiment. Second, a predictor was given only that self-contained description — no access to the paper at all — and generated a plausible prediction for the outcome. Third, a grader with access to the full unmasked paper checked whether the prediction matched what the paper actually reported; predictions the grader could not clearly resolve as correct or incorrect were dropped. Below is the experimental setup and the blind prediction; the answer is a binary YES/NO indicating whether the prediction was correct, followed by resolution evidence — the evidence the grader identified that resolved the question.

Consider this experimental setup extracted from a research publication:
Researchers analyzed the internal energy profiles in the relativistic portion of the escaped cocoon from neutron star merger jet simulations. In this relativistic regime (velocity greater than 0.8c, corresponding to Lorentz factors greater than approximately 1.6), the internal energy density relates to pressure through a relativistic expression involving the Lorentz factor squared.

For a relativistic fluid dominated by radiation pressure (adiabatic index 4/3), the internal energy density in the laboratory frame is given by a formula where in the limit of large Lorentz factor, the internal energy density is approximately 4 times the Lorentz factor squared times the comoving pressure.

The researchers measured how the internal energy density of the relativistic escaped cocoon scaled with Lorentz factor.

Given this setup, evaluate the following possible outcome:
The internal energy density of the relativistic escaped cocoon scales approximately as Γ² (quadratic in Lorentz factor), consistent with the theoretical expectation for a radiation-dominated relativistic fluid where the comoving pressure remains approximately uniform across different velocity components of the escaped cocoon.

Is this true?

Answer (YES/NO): YES